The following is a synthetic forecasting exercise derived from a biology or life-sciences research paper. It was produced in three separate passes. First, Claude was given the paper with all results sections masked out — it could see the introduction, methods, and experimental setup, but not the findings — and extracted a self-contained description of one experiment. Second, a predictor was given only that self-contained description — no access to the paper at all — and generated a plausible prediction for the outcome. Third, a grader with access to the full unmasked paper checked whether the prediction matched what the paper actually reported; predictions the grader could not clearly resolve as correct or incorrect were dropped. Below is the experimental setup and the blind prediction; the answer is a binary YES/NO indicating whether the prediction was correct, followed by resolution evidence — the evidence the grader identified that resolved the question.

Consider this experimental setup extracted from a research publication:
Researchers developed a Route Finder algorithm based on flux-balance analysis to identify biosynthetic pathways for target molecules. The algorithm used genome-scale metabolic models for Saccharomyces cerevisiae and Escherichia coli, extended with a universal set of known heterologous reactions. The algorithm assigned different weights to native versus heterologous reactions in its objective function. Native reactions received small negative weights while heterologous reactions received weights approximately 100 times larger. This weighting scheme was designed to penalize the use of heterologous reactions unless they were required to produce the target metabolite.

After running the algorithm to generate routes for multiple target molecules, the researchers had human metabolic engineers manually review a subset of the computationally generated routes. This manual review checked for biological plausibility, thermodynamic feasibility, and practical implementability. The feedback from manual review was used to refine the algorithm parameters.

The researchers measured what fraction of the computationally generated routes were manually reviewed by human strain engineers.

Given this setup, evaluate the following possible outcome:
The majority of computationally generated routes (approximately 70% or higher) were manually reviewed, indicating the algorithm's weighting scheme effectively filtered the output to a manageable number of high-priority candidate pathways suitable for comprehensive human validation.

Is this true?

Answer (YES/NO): NO